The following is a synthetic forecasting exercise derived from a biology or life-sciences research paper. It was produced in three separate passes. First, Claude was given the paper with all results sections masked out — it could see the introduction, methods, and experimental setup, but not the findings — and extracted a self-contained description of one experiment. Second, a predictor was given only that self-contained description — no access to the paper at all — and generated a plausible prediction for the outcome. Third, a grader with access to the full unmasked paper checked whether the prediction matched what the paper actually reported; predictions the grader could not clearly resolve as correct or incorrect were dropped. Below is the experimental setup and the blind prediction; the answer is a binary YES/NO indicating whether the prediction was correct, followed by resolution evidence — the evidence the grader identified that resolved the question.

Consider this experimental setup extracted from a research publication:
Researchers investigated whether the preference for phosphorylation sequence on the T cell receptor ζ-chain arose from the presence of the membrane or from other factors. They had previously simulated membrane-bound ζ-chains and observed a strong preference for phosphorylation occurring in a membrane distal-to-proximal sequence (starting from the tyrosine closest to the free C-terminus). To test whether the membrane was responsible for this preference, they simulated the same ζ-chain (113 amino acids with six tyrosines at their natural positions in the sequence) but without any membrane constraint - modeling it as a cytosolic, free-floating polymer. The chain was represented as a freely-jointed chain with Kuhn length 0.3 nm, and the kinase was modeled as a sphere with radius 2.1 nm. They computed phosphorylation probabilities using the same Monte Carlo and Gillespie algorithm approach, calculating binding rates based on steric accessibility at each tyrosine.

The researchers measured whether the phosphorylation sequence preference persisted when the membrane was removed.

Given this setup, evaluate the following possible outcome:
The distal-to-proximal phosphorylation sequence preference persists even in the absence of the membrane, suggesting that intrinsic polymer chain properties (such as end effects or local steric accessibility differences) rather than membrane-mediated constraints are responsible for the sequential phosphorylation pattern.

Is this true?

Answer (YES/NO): NO